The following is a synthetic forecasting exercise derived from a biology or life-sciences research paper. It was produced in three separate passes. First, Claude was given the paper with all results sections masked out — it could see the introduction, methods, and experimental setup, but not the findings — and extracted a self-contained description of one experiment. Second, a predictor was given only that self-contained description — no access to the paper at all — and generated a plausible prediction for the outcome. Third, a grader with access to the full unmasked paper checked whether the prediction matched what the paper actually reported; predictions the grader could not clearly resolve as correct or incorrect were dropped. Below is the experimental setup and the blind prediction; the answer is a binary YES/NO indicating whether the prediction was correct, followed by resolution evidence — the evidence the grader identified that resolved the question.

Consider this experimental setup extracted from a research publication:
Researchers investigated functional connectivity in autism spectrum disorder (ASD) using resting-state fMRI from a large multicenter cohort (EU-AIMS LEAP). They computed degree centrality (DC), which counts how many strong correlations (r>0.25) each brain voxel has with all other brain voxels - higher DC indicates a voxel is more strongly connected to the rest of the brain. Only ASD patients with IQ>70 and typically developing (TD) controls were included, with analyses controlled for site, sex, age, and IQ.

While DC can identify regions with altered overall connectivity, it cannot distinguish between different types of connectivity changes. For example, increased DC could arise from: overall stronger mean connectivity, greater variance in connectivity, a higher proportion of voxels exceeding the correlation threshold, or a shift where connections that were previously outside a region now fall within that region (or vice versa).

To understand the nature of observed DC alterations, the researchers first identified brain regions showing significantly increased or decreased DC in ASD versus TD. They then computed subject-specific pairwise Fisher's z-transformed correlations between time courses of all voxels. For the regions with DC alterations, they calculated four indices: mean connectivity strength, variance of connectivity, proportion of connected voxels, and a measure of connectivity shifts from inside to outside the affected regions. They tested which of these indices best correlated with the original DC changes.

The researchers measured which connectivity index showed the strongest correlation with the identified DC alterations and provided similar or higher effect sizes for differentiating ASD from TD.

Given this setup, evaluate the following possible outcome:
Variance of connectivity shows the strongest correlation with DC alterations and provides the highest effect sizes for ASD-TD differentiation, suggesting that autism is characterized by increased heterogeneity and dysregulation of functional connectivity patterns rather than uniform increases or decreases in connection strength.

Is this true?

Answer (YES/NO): NO